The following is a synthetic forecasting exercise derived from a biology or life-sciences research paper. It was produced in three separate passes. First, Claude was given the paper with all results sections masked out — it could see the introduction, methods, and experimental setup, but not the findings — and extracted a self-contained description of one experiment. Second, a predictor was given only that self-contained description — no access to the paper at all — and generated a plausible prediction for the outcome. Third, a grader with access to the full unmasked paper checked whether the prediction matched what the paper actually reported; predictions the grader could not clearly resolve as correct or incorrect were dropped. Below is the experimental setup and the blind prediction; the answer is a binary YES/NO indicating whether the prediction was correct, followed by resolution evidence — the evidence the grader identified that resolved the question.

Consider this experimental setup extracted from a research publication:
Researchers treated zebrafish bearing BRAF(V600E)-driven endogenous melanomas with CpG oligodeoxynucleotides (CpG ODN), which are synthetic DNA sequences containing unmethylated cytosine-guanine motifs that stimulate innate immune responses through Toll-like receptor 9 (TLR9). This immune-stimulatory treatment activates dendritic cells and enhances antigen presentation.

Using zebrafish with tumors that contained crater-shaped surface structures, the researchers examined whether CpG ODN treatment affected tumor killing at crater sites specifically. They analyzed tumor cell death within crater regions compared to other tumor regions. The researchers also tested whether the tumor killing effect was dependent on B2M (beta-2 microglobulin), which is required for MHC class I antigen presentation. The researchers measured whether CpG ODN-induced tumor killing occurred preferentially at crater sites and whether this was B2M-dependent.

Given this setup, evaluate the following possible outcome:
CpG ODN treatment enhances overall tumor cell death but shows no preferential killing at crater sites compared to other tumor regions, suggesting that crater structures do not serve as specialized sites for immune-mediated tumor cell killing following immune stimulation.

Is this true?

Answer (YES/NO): NO